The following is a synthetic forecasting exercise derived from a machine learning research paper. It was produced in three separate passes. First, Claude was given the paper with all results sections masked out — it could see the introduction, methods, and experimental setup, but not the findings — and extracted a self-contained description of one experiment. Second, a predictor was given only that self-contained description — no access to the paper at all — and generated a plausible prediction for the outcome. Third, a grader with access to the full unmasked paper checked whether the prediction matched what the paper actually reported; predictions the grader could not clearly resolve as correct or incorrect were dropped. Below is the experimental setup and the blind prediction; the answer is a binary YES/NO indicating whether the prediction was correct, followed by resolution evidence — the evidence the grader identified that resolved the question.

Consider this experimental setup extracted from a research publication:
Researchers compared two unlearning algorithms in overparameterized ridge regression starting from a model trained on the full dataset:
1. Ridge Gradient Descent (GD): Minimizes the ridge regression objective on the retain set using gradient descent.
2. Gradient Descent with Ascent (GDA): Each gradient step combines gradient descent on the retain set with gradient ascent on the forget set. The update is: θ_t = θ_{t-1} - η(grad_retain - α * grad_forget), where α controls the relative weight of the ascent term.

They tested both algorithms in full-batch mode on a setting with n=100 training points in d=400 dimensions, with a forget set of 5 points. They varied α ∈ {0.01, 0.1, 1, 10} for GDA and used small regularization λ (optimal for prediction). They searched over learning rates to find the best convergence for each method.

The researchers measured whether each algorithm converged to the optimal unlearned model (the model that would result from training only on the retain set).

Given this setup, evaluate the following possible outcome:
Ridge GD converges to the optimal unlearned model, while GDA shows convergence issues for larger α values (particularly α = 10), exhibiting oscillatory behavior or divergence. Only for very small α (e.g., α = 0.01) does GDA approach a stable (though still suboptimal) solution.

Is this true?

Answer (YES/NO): NO